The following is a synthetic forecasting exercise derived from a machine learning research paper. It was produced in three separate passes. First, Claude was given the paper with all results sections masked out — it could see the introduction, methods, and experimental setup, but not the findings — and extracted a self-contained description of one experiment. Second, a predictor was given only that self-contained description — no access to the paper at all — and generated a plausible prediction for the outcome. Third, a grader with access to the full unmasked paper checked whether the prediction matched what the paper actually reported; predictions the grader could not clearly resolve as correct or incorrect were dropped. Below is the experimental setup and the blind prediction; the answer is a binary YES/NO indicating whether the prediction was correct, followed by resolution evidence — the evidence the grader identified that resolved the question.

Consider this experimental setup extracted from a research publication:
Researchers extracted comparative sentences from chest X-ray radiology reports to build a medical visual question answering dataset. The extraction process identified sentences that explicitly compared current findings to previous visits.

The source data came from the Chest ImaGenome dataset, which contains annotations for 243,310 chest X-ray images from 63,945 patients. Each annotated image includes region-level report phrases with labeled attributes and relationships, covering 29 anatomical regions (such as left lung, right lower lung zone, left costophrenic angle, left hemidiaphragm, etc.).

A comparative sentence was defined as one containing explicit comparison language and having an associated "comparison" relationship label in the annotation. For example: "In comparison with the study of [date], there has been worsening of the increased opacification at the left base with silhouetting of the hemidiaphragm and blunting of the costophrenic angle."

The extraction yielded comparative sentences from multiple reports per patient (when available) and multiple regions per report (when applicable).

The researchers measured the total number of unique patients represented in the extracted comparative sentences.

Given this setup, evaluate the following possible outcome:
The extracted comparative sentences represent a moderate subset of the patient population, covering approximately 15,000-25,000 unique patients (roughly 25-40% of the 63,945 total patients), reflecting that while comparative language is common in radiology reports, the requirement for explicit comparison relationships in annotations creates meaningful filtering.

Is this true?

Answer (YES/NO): YES